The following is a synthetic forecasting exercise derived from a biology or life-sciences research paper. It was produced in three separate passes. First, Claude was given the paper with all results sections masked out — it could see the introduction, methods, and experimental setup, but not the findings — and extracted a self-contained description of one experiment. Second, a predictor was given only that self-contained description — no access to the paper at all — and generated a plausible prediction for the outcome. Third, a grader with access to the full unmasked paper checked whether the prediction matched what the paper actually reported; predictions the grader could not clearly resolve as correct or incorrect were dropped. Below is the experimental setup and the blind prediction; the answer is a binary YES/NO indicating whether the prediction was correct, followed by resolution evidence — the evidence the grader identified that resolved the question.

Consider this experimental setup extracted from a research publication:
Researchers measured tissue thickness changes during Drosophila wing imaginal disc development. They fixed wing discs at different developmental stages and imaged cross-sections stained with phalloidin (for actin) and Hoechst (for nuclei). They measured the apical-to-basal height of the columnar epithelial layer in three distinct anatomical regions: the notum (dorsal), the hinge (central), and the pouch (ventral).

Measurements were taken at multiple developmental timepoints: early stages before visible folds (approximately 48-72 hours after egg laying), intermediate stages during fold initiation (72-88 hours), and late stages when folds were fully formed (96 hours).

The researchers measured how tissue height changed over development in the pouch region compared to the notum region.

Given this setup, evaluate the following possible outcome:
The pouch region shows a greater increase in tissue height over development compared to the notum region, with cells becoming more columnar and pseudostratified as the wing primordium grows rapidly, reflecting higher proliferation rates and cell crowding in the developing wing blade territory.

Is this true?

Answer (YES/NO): YES